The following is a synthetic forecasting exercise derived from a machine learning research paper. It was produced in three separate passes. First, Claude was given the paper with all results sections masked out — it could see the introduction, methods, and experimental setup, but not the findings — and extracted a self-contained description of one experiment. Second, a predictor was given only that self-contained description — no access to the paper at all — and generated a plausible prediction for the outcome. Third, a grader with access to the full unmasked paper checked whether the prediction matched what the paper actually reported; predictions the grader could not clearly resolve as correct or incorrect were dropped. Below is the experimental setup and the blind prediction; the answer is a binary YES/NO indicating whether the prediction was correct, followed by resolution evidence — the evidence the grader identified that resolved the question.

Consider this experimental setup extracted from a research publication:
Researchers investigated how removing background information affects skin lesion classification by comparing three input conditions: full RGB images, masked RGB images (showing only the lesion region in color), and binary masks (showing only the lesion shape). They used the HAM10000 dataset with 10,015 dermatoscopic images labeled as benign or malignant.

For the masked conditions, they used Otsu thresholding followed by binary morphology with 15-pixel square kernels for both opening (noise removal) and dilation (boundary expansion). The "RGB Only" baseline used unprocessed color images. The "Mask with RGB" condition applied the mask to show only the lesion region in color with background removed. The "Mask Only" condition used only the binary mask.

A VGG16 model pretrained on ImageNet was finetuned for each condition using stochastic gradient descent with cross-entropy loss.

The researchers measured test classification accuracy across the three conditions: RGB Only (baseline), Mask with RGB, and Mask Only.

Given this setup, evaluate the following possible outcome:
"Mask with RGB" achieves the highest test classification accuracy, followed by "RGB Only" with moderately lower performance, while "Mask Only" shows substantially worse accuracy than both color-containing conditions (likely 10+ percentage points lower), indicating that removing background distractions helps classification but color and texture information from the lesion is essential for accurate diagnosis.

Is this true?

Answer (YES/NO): NO